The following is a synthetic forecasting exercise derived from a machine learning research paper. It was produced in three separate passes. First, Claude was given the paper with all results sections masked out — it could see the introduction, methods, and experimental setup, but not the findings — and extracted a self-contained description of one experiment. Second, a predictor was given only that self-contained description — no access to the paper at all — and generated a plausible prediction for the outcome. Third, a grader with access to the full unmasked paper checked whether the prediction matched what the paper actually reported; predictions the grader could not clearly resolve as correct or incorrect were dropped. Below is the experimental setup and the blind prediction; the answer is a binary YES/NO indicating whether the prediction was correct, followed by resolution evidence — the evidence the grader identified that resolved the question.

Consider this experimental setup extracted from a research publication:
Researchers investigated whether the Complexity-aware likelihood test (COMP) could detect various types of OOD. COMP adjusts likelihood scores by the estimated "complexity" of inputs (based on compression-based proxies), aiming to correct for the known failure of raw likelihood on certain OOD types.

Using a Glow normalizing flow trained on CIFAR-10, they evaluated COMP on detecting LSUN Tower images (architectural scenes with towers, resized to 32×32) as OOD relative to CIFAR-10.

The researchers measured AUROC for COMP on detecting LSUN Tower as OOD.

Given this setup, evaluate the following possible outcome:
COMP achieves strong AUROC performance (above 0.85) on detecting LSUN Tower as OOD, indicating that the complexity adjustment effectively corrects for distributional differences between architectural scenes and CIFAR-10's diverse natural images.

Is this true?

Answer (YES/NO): NO